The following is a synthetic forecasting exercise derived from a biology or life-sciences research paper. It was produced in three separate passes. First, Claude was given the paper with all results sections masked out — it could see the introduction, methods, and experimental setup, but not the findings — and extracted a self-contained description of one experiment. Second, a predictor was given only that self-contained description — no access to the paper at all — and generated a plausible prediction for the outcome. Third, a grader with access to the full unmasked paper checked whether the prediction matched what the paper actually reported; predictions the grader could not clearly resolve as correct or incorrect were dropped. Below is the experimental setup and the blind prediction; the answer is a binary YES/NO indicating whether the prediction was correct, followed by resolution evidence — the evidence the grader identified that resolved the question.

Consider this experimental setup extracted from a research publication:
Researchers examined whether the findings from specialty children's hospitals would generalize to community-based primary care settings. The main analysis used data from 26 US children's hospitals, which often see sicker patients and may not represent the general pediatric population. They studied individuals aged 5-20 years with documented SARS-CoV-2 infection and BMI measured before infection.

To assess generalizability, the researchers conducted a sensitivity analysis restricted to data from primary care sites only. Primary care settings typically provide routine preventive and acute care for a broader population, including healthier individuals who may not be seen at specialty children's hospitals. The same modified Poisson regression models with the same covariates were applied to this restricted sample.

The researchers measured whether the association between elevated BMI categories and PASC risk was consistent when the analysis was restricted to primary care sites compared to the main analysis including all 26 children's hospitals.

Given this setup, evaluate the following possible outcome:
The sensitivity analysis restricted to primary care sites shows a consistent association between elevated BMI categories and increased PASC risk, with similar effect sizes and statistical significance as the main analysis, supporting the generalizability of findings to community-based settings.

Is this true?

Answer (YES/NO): YES